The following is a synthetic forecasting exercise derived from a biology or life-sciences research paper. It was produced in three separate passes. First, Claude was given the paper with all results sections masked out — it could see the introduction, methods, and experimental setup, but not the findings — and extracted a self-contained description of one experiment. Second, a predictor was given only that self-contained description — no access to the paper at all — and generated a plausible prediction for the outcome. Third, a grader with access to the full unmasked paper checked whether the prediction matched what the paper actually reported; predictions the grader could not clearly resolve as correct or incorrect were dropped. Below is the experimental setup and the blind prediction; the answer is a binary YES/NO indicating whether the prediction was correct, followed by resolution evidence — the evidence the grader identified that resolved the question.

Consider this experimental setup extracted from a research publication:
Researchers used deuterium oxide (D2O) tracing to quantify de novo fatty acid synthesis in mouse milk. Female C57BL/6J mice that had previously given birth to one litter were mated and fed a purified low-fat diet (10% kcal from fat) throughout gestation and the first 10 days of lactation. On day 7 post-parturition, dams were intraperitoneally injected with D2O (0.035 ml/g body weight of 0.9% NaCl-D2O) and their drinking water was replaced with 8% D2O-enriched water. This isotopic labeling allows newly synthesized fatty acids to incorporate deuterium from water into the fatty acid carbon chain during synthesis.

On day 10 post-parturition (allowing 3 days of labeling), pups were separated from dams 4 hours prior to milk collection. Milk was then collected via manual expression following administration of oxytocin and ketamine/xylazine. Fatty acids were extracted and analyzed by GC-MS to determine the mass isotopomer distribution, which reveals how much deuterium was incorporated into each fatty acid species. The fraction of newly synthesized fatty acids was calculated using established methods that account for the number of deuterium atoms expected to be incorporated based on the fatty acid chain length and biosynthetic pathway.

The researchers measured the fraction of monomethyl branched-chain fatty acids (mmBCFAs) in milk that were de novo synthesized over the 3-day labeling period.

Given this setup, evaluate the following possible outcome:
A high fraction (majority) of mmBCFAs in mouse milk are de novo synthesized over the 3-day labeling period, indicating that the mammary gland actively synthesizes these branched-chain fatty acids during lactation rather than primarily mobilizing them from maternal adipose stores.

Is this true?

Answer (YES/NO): NO